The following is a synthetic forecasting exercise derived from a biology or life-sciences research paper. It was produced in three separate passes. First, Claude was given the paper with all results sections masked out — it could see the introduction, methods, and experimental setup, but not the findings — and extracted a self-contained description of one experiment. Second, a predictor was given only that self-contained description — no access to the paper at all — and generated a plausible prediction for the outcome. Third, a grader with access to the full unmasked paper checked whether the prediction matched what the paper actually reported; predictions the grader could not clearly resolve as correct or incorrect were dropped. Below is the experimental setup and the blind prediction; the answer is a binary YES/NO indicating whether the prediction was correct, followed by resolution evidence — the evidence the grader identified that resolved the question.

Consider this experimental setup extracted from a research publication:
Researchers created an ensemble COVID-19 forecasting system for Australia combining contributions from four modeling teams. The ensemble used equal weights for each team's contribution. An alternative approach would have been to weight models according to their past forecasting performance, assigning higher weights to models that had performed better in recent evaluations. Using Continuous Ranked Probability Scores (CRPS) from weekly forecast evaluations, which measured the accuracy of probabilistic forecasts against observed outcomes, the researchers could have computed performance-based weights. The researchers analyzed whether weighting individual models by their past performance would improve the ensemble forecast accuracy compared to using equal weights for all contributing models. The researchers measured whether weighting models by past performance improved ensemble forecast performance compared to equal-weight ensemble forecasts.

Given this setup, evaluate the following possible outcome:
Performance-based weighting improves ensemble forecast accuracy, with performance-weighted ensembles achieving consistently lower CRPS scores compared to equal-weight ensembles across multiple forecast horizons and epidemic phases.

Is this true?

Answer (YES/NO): NO